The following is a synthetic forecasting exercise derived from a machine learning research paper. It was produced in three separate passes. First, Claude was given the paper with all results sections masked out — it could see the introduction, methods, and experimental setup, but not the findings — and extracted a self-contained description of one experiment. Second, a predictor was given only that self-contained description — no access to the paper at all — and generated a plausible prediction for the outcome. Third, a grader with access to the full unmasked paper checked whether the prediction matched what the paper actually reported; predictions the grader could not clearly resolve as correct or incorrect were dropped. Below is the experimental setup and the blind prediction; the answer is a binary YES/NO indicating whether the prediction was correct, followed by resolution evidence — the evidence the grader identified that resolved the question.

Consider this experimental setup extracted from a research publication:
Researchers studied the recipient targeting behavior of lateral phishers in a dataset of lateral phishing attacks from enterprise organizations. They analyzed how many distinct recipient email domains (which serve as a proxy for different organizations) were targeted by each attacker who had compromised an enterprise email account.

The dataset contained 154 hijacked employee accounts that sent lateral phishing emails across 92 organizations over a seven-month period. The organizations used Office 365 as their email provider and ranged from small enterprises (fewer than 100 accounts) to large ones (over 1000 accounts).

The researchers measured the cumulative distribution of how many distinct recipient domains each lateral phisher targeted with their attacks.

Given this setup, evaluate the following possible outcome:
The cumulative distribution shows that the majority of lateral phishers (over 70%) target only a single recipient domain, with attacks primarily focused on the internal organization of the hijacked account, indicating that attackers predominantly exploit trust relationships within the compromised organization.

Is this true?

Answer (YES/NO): NO